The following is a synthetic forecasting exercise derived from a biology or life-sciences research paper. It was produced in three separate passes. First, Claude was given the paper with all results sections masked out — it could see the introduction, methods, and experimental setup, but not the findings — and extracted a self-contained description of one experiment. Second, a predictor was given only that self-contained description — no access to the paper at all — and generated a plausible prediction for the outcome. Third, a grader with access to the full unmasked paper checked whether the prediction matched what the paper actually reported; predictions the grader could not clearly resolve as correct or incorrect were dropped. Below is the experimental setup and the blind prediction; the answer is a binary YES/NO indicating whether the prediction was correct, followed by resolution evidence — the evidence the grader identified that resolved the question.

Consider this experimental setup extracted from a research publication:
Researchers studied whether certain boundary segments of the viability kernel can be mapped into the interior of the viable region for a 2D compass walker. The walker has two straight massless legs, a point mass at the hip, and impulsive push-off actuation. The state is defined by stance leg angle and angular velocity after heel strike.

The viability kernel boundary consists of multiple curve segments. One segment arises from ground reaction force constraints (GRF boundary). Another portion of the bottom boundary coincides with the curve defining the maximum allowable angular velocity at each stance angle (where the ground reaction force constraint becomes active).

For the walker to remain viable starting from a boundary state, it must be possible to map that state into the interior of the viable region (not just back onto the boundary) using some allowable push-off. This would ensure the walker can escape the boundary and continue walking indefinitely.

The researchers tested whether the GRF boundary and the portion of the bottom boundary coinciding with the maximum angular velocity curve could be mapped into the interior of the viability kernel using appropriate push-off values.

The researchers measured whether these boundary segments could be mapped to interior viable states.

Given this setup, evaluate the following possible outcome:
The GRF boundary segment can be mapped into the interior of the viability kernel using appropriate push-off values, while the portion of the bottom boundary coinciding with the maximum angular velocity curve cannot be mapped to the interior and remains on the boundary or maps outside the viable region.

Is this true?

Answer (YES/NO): NO